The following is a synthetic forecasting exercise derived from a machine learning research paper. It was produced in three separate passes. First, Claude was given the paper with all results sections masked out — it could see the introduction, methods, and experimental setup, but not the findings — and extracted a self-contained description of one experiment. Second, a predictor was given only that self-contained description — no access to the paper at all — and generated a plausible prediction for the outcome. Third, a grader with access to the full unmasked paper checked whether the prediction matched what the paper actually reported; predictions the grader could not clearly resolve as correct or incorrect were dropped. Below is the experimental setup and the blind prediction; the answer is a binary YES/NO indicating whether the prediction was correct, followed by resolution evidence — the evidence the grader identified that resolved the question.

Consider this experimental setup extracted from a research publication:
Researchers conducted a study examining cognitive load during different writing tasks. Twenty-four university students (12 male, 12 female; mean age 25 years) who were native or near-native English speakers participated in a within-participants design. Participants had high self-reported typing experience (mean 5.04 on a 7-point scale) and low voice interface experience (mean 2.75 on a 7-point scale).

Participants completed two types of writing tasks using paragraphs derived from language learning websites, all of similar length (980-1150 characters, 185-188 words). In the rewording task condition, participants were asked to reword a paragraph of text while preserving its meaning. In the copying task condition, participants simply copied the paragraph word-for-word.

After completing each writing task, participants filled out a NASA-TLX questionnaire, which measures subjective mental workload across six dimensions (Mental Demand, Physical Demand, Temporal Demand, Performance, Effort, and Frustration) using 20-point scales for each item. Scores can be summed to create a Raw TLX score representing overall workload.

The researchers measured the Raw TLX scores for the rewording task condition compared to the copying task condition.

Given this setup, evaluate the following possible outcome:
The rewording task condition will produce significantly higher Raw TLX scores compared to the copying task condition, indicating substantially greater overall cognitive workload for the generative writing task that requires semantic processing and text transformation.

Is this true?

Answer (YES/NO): YES